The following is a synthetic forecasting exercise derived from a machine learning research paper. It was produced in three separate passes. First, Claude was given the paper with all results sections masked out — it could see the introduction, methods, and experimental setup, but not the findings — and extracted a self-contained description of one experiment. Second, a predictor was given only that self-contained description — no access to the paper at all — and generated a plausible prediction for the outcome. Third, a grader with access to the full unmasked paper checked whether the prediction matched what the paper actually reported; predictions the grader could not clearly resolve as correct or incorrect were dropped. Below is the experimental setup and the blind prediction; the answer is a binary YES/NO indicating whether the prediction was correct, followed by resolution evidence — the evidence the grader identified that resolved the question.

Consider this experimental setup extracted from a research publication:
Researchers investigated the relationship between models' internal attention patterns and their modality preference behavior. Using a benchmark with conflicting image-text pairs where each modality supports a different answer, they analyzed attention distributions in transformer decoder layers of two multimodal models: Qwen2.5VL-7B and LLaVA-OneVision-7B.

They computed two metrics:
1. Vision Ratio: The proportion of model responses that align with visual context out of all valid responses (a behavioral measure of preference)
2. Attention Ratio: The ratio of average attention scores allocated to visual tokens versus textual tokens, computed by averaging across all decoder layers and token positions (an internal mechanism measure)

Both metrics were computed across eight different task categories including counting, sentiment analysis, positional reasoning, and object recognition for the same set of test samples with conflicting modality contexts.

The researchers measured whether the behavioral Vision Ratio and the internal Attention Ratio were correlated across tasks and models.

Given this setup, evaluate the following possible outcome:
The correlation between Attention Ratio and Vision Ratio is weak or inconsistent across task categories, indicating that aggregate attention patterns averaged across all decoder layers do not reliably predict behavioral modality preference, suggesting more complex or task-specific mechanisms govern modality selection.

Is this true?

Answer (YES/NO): NO